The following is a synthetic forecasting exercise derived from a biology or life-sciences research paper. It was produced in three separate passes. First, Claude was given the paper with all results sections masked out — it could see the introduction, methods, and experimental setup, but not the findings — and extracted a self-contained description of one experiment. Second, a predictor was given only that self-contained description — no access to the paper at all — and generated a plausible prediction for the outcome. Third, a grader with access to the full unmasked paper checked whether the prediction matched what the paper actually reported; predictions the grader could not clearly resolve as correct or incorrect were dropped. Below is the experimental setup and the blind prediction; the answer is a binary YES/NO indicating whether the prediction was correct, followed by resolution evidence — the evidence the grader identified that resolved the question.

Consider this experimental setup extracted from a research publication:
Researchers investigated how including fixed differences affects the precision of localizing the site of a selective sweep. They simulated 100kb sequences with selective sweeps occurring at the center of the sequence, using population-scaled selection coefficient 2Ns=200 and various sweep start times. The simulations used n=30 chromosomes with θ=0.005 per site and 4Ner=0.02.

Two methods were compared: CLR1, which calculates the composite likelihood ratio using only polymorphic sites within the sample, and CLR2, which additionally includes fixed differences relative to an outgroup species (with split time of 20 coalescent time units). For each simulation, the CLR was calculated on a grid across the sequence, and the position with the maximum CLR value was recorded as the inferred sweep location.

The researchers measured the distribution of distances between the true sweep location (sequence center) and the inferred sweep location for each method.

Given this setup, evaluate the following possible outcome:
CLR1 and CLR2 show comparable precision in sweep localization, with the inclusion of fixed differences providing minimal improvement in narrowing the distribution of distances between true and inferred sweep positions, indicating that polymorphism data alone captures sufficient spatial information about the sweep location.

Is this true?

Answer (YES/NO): NO